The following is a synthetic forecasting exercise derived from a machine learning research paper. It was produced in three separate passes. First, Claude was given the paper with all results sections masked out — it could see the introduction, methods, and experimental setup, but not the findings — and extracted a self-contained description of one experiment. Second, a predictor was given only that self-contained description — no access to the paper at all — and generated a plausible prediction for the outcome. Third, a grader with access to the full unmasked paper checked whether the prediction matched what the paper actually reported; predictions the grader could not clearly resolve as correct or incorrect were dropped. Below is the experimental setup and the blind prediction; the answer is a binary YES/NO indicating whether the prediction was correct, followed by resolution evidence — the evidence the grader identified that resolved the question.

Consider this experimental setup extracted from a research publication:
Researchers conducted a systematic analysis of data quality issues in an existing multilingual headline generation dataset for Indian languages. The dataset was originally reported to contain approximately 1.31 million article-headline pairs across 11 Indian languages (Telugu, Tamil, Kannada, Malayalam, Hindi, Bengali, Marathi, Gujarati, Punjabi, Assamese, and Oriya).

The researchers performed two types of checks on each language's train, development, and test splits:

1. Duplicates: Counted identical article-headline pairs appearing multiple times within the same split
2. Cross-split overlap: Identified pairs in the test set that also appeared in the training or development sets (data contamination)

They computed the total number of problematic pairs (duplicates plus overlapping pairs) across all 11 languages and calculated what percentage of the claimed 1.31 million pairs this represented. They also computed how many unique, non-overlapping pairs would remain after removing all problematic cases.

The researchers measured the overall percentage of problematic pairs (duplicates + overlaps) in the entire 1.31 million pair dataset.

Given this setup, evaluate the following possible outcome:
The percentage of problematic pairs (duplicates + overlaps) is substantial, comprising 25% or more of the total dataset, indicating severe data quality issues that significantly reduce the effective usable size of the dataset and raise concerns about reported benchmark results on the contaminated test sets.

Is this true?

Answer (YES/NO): YES